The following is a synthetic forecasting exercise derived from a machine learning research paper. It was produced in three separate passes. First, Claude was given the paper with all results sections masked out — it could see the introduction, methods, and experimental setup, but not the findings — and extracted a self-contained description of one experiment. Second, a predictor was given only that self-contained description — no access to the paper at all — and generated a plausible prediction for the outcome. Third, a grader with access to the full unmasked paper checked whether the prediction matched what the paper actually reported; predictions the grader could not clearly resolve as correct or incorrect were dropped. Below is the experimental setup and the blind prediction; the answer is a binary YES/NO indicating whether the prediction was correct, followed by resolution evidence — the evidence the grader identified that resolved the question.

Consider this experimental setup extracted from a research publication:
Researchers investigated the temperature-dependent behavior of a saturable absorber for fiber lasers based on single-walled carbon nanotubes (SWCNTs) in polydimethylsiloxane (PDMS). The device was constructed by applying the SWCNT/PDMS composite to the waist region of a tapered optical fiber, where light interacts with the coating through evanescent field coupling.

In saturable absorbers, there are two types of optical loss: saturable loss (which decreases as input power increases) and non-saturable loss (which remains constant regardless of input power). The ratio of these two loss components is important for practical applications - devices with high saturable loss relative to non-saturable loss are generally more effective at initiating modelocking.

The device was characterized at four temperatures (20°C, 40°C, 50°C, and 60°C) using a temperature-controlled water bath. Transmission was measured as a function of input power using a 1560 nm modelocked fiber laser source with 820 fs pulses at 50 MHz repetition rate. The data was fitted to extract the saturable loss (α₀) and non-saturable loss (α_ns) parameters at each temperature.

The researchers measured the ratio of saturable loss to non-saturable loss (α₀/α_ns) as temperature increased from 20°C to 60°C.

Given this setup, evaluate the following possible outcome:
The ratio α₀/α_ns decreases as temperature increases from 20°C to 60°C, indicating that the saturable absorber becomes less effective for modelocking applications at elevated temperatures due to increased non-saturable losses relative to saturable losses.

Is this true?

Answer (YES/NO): YES